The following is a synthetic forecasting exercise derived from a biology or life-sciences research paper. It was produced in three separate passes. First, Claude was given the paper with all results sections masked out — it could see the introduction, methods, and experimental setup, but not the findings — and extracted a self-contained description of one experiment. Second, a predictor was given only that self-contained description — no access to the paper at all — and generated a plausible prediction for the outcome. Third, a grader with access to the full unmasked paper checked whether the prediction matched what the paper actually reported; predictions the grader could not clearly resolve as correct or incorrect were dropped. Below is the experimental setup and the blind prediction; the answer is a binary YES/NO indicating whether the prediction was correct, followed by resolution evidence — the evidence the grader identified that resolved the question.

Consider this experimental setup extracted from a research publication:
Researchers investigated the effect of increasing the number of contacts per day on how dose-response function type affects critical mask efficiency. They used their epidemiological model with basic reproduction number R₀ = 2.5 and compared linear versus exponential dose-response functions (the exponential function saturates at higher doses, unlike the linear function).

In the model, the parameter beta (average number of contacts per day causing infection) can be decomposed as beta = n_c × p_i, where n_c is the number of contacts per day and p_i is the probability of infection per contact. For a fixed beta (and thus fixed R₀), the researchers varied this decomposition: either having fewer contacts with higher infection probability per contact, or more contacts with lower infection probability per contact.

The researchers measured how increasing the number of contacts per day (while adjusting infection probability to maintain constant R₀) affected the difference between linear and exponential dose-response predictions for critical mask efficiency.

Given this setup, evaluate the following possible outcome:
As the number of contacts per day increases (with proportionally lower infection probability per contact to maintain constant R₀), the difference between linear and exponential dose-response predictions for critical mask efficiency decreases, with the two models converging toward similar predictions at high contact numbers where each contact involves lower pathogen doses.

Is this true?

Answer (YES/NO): YES